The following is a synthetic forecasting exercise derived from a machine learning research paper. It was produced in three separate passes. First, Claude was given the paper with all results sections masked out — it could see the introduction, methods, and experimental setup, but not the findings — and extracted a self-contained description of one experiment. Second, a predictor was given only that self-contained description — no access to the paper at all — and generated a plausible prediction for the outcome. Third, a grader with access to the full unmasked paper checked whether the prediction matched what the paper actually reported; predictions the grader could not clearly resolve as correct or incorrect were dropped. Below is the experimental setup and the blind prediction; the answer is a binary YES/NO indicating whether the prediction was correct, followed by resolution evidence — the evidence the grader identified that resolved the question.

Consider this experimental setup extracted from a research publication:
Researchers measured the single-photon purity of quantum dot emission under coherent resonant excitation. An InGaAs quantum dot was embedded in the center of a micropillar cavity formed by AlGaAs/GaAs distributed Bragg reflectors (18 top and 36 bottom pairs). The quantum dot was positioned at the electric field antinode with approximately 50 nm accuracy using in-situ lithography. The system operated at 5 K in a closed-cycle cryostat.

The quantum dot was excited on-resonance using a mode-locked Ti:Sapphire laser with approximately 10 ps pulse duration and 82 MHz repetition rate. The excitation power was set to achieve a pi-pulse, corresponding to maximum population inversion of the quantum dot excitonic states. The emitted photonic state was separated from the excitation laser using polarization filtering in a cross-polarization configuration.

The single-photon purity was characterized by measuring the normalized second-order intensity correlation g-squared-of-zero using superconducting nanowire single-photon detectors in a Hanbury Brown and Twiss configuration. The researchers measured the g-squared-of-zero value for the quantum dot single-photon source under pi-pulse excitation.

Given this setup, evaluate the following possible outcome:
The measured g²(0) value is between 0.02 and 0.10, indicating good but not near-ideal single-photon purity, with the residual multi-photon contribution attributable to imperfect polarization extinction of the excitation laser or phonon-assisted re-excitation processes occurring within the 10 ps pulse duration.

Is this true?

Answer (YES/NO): YES